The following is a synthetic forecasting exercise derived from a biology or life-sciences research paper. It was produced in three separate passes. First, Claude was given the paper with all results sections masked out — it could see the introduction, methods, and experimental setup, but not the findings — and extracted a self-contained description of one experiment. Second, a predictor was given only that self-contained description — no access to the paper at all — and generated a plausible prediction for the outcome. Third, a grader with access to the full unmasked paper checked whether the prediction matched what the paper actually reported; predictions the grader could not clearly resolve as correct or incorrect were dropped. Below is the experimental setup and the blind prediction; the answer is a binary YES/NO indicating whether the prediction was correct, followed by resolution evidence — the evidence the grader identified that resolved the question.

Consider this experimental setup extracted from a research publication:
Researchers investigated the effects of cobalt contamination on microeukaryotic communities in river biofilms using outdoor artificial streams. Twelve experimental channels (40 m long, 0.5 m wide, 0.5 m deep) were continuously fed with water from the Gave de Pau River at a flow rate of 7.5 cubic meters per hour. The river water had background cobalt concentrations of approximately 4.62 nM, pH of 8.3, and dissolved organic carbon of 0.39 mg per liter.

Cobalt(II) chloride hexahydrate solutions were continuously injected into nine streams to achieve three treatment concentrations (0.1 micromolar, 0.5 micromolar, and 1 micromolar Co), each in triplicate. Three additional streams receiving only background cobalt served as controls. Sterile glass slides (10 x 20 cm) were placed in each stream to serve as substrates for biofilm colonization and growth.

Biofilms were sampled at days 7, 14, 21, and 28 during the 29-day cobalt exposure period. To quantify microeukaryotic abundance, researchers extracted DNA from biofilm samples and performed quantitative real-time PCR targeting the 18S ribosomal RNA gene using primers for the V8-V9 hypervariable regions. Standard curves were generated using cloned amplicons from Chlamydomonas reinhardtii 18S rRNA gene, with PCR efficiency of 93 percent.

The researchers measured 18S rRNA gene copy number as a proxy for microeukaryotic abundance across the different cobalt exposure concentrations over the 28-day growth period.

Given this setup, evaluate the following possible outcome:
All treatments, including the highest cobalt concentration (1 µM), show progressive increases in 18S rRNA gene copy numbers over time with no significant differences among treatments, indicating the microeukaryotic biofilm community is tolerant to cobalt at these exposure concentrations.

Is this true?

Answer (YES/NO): NO